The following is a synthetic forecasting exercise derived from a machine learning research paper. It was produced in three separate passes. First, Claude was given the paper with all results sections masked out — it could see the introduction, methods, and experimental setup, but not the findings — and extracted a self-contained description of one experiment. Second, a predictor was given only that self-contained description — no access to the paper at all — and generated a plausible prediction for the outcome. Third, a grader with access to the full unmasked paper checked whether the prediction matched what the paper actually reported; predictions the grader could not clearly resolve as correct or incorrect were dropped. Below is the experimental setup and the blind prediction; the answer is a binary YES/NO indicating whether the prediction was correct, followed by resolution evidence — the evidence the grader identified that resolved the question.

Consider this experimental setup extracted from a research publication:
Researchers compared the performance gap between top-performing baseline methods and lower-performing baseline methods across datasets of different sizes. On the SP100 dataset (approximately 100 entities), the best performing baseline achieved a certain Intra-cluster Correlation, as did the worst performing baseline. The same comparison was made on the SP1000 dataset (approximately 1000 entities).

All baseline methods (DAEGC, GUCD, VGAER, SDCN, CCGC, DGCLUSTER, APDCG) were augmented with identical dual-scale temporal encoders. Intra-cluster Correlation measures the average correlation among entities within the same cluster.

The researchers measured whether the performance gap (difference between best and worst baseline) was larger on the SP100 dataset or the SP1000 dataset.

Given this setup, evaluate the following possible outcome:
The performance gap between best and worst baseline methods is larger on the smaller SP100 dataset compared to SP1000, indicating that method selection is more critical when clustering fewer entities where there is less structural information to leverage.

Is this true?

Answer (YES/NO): NO